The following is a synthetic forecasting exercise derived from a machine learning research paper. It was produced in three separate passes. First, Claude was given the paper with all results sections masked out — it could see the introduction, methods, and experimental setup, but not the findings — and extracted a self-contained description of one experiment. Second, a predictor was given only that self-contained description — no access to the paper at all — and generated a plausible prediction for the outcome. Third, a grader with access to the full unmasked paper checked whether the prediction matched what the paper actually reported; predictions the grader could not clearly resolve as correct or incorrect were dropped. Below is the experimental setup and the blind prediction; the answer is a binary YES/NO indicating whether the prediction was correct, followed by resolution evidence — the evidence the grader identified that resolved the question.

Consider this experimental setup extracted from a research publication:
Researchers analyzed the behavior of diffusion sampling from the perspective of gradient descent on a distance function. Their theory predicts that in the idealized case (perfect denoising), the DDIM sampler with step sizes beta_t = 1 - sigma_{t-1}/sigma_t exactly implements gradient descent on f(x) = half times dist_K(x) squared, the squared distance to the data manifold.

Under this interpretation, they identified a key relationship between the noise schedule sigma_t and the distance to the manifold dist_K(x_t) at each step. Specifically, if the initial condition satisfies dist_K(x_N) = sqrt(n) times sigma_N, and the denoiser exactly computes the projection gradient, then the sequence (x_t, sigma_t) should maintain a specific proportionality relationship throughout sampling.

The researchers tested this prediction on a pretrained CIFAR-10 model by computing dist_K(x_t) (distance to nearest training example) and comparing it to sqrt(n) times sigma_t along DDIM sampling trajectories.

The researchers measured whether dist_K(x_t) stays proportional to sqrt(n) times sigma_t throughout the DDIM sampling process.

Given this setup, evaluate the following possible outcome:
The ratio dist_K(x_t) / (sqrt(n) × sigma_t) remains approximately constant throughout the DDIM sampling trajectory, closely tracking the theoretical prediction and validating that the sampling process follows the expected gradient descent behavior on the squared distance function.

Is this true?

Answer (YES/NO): YES